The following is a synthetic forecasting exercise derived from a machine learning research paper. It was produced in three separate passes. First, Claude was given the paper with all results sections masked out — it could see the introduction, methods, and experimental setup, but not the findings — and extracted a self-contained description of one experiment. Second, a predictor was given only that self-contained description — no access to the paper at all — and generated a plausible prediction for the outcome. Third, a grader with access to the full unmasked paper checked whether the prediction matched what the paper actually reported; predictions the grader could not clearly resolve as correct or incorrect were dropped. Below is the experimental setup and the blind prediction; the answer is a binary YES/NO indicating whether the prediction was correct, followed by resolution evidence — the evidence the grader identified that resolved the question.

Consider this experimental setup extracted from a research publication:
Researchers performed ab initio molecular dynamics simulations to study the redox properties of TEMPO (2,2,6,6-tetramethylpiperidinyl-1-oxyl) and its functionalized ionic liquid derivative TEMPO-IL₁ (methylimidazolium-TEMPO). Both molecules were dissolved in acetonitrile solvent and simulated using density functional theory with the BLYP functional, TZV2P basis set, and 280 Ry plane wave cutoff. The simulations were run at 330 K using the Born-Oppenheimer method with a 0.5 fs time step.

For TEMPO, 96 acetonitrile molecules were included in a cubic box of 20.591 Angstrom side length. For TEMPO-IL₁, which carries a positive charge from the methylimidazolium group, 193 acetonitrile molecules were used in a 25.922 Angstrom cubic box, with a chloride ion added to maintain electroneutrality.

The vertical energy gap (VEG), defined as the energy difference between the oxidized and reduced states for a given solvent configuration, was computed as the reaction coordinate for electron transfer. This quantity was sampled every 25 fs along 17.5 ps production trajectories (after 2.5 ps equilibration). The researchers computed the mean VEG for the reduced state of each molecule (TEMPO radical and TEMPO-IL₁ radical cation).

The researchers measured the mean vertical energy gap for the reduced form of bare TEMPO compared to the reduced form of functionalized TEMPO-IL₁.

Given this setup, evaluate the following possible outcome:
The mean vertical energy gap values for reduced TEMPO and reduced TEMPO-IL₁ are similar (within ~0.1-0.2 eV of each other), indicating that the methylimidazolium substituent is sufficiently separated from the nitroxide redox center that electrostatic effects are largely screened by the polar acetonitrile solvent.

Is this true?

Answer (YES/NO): YES